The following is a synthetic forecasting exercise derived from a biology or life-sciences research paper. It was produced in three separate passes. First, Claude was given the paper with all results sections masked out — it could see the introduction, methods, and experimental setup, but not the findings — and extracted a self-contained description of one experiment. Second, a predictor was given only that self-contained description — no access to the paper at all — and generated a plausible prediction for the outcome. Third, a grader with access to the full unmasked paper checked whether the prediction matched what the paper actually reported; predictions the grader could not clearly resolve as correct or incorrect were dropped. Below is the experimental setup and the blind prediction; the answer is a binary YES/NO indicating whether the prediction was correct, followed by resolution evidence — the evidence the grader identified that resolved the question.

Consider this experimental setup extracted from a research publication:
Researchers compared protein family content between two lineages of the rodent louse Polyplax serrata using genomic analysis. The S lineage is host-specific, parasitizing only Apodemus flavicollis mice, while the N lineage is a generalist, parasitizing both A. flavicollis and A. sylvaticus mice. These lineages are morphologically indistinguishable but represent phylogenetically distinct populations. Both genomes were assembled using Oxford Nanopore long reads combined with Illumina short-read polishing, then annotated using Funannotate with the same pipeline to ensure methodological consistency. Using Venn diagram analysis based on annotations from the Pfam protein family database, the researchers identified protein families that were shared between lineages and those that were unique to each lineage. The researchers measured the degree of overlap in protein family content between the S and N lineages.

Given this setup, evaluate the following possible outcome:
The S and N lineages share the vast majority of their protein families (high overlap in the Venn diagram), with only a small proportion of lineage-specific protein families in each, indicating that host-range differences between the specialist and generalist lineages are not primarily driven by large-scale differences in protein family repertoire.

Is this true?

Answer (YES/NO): YES